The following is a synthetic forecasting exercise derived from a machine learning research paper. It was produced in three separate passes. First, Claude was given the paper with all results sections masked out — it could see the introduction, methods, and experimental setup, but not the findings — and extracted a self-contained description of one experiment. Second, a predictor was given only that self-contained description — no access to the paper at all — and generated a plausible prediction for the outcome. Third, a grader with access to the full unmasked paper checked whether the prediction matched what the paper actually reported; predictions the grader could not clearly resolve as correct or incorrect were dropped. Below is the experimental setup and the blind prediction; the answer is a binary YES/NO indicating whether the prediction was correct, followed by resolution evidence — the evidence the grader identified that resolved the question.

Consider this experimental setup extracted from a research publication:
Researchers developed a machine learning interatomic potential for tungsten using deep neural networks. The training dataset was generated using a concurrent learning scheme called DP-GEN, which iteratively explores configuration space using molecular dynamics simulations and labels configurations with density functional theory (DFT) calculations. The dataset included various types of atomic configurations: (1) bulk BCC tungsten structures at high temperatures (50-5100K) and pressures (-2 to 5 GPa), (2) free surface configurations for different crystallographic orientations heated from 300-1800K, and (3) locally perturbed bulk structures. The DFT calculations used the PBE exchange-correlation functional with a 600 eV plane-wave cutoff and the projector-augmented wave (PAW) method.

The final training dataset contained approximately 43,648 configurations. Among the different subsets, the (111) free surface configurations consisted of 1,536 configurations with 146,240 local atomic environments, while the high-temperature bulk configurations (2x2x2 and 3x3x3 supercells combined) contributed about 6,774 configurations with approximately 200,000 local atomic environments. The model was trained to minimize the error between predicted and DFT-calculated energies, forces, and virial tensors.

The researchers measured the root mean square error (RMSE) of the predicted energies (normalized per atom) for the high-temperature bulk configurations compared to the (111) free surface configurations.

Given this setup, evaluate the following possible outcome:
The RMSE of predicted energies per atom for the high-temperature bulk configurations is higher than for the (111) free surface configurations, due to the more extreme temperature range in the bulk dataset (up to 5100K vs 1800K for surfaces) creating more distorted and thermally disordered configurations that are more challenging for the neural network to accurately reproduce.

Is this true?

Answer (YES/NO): YES